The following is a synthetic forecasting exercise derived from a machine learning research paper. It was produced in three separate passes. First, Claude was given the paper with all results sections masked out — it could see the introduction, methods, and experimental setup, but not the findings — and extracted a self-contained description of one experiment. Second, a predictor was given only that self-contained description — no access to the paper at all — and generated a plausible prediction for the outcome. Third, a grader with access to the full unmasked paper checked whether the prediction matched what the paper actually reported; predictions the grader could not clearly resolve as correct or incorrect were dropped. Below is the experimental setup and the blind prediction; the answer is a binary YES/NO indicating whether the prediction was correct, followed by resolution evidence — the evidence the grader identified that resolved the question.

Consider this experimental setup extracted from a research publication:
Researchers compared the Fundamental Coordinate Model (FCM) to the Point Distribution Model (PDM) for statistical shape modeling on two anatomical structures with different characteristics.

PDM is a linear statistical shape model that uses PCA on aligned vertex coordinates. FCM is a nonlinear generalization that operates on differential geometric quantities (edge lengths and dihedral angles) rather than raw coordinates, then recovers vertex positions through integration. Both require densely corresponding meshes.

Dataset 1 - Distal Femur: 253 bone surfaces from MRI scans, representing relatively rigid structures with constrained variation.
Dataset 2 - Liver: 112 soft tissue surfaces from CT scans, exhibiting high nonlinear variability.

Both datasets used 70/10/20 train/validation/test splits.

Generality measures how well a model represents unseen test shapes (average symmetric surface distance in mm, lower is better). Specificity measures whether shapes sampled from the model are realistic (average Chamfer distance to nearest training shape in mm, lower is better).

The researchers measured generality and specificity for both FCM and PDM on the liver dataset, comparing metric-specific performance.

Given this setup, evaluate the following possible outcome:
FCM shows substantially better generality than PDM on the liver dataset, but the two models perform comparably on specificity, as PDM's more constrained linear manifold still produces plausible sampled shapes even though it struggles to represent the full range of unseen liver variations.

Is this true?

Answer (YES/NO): NO